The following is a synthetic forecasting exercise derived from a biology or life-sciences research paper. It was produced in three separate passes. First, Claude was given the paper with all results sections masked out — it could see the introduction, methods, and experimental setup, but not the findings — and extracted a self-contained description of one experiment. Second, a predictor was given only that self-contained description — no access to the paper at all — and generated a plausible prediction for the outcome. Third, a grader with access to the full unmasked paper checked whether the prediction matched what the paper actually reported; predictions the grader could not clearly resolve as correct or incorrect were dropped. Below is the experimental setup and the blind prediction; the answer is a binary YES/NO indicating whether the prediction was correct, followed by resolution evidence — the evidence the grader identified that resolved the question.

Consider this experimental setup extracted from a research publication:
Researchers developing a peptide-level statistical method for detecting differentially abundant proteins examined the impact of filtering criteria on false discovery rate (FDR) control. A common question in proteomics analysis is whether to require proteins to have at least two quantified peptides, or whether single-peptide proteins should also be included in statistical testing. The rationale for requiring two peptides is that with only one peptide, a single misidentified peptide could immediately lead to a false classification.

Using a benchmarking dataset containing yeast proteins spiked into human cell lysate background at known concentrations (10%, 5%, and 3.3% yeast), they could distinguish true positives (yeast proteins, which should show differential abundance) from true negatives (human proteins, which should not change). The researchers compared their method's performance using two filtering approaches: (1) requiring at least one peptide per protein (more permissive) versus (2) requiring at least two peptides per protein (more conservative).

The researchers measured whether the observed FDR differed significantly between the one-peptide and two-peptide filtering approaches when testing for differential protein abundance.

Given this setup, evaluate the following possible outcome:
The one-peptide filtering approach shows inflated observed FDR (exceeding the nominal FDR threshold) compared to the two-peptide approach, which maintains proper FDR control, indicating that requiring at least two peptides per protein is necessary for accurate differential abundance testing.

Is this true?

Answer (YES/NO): NO